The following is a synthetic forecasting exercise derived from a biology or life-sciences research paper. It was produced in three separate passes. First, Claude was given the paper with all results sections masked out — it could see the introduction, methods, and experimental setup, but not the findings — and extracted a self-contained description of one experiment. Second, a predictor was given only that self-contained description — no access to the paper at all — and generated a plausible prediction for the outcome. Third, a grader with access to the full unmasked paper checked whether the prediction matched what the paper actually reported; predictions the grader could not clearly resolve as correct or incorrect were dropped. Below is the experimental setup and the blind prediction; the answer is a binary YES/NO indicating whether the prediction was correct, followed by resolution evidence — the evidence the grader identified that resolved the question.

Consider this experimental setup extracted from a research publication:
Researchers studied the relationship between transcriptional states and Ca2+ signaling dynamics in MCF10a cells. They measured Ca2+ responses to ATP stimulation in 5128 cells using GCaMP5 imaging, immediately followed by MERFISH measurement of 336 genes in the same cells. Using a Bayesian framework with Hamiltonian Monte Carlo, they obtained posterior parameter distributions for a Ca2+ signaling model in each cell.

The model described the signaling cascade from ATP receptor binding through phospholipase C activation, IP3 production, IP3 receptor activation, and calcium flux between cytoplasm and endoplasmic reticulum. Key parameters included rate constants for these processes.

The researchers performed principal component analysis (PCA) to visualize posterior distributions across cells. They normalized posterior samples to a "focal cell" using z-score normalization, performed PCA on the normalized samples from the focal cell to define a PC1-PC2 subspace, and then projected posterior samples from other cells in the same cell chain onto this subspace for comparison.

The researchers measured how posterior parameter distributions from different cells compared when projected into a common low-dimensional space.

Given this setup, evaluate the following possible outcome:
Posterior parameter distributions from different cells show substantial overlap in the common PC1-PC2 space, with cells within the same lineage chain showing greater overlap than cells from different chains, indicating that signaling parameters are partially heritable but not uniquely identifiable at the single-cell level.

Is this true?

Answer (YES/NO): NO